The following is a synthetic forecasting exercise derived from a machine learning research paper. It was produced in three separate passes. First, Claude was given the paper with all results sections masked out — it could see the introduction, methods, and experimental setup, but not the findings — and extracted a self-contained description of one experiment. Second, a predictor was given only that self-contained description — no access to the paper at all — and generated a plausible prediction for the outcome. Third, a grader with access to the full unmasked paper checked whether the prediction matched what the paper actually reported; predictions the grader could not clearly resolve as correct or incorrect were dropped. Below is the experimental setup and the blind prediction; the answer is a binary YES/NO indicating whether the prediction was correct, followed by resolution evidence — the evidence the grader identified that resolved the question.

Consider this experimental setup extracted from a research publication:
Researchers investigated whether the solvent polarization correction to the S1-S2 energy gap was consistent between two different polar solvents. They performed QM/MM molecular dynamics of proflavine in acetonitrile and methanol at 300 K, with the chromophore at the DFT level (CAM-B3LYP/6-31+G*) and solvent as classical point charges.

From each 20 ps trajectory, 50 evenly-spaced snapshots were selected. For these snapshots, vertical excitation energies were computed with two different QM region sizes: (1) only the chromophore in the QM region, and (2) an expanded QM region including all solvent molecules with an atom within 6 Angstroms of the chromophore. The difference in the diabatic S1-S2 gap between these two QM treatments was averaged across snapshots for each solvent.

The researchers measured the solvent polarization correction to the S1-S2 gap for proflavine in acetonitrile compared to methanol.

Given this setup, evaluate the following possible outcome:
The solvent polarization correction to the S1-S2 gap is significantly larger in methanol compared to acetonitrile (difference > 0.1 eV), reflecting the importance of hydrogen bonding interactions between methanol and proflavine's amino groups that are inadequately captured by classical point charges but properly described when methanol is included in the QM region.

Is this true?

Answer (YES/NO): NO